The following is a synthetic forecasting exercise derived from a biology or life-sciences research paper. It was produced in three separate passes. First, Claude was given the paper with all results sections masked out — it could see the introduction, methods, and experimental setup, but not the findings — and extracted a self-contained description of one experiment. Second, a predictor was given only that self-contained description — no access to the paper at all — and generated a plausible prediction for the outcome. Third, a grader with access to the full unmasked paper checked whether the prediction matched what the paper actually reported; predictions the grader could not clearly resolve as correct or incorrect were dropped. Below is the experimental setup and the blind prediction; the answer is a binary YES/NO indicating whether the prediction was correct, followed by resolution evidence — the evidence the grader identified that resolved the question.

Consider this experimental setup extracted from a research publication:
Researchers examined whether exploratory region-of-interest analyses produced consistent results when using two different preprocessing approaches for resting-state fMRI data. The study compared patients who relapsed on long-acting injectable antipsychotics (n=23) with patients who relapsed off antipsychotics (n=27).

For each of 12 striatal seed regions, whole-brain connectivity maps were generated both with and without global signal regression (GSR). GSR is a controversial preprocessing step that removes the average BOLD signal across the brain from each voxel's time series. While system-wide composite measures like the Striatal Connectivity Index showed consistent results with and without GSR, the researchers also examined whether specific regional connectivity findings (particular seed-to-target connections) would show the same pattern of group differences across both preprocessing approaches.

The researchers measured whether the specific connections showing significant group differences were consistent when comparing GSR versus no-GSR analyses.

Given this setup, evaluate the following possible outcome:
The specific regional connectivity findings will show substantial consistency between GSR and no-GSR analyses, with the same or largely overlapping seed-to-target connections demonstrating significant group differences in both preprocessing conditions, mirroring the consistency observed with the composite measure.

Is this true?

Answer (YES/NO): NO